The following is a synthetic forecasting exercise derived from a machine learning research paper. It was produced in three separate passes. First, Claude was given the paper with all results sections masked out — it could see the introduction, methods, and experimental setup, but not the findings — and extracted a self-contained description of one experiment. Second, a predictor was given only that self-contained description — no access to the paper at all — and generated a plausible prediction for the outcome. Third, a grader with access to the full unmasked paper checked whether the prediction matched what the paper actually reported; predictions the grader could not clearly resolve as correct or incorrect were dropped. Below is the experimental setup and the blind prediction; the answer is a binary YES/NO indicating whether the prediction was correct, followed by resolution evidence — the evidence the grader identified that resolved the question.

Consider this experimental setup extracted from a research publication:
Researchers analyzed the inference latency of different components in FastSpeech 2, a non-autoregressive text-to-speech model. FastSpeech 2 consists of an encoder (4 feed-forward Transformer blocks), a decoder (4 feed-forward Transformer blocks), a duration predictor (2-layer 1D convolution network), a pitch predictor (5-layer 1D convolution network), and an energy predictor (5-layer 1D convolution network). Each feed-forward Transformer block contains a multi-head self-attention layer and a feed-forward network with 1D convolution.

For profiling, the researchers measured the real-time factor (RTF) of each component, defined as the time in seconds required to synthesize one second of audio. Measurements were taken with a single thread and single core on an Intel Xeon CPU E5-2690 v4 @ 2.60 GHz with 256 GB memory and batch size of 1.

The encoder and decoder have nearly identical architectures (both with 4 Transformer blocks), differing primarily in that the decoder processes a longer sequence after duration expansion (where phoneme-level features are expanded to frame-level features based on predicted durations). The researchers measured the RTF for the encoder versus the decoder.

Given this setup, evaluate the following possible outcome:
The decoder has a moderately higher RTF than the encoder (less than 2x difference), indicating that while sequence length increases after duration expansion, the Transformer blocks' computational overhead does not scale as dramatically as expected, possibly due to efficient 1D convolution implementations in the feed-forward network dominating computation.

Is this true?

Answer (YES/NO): NO